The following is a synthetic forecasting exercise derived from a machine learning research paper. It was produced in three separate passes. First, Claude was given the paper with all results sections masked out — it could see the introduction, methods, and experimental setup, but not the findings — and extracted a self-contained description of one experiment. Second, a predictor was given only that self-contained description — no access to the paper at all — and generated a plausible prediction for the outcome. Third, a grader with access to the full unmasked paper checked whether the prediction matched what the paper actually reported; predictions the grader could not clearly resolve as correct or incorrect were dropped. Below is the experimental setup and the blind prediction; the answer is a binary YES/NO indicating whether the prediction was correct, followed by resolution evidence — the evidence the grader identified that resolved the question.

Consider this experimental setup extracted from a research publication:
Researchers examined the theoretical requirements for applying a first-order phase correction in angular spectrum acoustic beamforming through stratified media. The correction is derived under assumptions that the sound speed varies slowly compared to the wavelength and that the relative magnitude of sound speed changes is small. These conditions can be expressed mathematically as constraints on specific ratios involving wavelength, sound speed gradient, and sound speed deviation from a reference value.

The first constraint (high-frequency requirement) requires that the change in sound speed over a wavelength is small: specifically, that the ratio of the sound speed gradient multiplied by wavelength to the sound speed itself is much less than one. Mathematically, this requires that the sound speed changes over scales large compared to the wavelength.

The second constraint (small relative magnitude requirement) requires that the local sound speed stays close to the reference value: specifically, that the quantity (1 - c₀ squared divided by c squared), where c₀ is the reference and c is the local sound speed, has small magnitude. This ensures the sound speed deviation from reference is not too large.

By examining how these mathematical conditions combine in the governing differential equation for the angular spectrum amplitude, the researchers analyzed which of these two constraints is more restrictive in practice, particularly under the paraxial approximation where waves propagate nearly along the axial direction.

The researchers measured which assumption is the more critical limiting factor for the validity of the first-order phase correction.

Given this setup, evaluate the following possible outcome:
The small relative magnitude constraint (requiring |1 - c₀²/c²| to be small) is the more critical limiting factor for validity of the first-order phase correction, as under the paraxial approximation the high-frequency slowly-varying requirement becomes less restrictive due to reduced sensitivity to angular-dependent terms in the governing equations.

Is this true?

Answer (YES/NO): NO